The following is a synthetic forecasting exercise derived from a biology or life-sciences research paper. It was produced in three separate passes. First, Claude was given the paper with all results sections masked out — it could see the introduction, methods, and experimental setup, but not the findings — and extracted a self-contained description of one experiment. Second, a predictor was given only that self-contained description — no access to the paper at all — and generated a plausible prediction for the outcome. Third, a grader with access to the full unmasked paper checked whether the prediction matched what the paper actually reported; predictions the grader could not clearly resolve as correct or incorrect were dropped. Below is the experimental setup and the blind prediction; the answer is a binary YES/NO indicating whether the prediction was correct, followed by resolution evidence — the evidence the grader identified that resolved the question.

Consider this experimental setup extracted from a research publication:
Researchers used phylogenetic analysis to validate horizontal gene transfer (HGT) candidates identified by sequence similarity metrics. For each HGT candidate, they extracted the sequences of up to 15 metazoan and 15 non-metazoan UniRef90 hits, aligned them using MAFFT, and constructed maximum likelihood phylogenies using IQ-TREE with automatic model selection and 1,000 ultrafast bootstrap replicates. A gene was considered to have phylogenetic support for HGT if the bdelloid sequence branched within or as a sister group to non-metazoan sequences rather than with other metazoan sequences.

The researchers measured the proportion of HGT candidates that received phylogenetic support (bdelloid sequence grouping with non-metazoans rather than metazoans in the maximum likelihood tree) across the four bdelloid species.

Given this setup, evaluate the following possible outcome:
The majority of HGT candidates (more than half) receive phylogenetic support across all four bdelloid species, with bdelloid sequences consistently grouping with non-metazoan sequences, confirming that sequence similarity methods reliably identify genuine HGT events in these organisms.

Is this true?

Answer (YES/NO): NO